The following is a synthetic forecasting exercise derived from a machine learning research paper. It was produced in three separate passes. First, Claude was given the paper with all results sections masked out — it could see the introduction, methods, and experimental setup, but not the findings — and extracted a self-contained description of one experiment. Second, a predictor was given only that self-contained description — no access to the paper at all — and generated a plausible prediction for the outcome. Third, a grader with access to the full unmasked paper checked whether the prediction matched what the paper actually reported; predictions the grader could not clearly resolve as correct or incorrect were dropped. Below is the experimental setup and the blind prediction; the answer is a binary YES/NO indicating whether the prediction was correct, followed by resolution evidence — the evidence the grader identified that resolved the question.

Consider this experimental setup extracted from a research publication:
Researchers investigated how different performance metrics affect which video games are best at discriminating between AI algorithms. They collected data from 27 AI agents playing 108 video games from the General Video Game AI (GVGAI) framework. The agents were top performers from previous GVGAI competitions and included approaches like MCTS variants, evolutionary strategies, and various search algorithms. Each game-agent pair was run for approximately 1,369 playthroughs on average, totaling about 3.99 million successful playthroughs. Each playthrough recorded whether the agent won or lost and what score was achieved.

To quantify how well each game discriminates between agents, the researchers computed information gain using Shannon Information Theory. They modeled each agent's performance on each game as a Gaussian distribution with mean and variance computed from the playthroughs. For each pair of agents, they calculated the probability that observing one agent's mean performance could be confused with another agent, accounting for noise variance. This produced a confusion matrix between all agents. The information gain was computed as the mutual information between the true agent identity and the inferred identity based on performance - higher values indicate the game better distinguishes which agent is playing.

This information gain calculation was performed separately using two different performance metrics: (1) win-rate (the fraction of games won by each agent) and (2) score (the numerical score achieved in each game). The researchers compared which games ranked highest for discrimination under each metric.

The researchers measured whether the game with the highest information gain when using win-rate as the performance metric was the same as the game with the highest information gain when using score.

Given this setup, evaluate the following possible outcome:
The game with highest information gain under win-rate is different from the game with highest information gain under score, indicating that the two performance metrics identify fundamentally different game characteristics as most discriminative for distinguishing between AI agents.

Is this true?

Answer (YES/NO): YES